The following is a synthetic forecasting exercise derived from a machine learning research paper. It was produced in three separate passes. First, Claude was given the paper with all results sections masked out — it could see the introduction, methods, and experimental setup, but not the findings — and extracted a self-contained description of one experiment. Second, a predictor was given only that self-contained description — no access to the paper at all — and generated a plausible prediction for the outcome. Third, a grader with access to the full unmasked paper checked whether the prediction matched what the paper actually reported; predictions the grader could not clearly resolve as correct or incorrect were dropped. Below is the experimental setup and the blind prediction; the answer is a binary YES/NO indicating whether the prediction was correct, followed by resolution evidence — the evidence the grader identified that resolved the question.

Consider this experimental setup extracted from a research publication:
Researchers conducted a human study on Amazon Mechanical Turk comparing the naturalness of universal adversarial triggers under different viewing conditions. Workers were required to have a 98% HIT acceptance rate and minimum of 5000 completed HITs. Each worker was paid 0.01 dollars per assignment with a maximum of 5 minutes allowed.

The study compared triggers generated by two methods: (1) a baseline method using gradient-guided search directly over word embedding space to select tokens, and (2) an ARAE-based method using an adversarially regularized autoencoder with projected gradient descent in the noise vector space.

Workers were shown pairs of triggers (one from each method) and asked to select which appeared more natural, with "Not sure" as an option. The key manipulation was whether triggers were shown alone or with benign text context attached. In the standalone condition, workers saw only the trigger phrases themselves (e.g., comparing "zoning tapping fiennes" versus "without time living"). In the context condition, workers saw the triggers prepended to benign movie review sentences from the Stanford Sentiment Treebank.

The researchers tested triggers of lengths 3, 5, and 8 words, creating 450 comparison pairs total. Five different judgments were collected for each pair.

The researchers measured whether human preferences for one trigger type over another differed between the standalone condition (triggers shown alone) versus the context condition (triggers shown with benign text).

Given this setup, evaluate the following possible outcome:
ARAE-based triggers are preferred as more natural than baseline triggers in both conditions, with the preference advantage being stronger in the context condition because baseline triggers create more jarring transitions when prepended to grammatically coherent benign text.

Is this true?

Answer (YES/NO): NO